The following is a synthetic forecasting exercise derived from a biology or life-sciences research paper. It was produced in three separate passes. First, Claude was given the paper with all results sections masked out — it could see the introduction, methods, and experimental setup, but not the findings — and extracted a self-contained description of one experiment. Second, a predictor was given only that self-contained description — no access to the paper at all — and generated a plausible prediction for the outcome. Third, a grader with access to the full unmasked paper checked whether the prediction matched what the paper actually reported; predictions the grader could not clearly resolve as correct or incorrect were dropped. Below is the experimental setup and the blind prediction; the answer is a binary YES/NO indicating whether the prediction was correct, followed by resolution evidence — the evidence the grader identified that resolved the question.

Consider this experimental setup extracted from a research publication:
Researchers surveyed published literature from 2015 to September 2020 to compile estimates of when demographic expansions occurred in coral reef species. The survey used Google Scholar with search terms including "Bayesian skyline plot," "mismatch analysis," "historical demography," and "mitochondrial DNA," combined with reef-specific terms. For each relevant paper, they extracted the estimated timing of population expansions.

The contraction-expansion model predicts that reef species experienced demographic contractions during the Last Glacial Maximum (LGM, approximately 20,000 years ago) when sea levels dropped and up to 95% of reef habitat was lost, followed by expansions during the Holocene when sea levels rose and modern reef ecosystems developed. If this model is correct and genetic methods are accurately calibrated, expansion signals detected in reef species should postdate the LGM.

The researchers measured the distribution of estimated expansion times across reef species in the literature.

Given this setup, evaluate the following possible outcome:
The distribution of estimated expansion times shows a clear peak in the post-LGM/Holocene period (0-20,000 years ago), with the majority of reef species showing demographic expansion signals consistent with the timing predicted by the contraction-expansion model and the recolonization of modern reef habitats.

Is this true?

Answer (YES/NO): NO